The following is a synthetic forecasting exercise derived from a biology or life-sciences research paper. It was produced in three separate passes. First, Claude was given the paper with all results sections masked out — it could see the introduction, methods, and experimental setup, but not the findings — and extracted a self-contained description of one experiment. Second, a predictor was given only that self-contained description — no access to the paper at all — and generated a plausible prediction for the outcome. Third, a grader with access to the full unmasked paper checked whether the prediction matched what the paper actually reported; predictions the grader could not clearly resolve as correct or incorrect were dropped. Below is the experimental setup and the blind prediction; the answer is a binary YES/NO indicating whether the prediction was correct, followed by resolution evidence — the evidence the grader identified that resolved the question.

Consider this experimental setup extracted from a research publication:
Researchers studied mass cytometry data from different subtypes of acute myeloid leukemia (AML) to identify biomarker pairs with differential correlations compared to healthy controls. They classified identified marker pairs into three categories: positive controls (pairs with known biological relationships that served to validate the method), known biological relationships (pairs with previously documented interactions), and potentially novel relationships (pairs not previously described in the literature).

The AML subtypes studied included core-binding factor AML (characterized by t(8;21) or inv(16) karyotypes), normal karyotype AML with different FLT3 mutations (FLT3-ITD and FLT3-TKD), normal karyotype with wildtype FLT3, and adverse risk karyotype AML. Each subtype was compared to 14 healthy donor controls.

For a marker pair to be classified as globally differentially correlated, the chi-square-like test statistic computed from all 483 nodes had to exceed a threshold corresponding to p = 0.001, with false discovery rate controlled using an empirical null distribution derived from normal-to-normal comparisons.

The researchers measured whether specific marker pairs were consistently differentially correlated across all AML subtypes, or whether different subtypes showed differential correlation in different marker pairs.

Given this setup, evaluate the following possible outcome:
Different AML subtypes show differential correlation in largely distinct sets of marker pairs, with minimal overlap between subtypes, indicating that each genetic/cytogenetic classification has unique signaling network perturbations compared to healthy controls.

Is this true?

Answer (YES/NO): NO